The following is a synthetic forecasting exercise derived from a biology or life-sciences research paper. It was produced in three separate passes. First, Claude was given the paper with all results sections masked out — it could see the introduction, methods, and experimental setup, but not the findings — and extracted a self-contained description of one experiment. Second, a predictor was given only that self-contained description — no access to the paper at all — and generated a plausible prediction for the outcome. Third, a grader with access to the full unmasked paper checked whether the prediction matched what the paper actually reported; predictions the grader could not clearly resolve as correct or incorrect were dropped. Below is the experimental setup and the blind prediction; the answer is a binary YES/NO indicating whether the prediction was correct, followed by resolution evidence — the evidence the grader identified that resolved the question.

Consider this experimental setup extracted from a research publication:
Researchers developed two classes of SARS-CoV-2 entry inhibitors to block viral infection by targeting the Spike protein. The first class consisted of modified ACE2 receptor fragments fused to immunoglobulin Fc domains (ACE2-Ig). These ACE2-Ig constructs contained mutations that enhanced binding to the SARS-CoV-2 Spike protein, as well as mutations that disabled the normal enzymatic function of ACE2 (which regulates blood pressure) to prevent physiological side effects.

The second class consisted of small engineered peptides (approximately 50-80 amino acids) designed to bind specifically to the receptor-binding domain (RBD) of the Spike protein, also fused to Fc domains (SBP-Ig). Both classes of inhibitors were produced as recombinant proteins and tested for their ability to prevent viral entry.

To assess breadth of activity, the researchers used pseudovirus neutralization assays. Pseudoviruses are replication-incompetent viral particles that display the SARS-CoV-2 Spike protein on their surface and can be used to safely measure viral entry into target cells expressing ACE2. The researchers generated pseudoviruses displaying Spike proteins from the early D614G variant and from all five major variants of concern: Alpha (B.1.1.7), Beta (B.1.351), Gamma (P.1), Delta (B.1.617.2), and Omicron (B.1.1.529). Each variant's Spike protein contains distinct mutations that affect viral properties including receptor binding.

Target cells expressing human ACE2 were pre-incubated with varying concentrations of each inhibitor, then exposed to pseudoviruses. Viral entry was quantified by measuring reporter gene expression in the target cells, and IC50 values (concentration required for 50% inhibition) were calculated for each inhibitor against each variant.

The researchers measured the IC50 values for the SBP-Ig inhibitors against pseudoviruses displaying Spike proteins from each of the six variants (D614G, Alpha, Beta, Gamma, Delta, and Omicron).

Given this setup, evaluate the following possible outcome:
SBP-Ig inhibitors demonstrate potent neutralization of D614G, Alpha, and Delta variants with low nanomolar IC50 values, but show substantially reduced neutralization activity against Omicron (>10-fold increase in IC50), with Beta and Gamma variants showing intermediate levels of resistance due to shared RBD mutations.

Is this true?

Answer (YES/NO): NO